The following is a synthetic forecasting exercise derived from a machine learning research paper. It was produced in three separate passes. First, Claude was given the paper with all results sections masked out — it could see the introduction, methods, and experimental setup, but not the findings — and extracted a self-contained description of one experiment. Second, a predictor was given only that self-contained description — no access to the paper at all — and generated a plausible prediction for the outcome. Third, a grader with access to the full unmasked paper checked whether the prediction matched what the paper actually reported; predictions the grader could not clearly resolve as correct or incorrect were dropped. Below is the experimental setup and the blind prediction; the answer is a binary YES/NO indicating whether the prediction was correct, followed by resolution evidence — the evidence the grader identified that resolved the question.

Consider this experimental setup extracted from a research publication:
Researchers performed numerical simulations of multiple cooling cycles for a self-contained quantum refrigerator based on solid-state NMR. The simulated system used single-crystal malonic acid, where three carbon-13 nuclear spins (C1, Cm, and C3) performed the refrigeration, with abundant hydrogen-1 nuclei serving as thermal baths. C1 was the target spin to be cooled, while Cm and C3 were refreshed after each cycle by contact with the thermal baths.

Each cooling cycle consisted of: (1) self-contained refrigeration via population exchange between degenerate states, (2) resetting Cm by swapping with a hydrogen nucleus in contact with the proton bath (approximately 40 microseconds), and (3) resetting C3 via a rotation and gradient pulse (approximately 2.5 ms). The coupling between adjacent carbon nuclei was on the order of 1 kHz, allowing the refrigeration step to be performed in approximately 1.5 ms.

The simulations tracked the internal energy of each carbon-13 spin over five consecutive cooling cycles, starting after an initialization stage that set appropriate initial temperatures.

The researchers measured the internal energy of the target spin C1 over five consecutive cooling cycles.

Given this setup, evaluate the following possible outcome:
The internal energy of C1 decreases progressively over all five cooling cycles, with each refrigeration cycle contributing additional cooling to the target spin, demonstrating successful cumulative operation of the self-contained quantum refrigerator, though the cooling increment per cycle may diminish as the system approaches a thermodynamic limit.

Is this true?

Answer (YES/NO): YES